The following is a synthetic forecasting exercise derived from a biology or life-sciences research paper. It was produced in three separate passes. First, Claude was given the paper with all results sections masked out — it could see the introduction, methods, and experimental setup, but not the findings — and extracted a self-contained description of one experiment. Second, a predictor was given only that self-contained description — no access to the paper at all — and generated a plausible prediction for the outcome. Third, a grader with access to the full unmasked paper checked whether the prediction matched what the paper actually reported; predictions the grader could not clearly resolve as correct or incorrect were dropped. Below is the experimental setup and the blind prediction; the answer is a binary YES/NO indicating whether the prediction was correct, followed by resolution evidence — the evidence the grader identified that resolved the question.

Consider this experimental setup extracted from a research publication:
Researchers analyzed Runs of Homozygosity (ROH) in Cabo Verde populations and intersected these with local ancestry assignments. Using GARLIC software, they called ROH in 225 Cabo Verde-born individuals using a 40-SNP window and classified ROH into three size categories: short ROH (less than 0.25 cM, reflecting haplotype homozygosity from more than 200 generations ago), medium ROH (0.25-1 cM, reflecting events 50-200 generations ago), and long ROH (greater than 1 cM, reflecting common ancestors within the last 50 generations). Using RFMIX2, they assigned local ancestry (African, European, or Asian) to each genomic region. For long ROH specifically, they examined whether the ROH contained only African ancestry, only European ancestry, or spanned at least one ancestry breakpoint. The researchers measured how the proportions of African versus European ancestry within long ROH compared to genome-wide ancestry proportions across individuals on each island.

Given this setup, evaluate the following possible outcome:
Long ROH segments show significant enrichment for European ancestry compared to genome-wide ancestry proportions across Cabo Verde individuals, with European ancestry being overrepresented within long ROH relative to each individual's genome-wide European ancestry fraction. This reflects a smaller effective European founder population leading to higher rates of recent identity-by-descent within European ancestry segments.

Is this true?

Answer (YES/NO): NO